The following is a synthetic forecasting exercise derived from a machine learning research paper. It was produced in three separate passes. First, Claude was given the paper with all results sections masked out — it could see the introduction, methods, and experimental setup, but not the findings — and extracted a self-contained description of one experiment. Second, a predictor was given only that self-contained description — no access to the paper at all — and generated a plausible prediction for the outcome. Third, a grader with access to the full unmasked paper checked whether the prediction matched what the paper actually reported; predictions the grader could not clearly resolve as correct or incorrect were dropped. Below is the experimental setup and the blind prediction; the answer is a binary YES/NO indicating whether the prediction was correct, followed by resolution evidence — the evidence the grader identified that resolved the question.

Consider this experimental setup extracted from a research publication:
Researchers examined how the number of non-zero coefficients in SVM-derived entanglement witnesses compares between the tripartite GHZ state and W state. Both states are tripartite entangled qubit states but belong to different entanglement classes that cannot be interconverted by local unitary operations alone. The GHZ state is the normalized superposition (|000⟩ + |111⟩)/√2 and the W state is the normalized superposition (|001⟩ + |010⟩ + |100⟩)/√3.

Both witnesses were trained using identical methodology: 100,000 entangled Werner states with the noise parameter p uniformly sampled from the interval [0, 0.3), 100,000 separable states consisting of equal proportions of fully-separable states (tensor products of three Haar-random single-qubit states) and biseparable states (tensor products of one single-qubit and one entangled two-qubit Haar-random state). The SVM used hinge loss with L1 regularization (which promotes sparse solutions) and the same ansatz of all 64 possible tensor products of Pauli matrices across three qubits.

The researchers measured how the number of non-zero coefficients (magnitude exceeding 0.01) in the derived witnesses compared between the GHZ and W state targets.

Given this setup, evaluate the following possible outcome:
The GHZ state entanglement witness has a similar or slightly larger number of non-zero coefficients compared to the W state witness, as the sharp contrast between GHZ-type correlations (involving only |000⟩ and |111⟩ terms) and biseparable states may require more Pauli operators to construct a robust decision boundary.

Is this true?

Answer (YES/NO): NO